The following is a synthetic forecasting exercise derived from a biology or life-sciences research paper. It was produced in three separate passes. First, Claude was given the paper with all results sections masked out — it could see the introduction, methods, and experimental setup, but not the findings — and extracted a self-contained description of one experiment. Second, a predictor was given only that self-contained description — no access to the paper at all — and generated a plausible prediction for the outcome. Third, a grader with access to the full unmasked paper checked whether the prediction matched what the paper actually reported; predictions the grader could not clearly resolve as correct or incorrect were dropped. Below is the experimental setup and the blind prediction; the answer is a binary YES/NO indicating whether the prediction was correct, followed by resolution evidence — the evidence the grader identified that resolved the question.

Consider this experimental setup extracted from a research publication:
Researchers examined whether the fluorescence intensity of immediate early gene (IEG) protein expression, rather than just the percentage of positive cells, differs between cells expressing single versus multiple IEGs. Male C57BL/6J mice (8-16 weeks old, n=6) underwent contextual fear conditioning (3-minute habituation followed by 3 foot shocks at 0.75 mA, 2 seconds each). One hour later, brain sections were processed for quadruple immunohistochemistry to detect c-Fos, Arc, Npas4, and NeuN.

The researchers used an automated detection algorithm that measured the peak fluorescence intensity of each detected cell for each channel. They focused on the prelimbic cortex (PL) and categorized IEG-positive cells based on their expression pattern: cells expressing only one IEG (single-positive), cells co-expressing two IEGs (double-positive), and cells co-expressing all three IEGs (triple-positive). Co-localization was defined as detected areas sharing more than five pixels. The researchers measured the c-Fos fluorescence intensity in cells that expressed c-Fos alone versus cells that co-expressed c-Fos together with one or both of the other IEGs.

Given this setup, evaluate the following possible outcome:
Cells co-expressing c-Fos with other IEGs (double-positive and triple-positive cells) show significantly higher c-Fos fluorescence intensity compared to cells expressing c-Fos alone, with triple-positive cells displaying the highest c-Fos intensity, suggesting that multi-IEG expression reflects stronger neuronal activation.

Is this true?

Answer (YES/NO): NO